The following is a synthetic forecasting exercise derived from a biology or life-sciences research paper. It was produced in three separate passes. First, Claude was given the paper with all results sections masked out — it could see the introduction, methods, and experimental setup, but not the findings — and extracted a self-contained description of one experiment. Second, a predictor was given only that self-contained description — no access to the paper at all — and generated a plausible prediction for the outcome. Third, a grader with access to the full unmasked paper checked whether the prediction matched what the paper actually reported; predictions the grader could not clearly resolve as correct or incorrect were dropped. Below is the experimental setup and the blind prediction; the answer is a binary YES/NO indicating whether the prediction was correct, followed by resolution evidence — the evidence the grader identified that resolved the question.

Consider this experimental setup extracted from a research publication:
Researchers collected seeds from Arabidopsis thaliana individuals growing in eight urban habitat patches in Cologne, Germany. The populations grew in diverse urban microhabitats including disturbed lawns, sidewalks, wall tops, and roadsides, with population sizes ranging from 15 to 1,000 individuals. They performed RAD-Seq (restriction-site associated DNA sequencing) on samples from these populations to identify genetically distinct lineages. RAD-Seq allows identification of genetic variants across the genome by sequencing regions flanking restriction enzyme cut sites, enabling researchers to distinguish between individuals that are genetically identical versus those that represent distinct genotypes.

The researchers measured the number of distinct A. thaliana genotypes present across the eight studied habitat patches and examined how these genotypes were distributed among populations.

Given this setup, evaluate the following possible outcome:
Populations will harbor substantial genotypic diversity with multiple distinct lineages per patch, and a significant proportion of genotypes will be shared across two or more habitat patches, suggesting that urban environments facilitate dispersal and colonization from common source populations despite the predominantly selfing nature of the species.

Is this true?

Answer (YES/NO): NO